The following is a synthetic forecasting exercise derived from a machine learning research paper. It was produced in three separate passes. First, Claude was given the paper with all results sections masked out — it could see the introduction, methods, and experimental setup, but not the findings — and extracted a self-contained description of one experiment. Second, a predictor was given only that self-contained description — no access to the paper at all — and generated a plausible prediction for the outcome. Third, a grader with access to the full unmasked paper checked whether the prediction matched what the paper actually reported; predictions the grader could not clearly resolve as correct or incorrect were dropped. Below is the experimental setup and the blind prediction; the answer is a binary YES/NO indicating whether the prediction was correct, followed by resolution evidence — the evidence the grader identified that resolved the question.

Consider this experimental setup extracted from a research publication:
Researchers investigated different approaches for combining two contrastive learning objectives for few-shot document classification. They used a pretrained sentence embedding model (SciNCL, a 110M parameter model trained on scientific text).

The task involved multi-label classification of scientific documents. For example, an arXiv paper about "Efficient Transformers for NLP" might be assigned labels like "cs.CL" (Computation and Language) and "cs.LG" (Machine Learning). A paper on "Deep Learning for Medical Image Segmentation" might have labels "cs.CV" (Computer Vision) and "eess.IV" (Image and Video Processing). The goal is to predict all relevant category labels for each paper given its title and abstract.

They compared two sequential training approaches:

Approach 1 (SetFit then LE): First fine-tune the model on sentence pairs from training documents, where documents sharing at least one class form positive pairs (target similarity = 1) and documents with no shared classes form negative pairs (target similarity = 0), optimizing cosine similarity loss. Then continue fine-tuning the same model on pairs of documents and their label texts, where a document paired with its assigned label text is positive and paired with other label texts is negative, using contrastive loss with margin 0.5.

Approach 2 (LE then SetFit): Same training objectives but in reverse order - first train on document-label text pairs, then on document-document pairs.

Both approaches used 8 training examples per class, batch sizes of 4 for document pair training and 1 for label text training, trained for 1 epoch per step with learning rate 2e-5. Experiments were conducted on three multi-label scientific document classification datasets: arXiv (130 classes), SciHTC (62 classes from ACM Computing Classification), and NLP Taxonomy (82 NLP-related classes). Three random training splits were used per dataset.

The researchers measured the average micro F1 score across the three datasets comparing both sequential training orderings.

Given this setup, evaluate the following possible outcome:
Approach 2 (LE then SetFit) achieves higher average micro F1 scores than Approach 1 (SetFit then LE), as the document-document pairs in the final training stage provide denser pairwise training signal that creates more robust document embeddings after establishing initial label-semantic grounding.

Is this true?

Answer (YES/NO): NO